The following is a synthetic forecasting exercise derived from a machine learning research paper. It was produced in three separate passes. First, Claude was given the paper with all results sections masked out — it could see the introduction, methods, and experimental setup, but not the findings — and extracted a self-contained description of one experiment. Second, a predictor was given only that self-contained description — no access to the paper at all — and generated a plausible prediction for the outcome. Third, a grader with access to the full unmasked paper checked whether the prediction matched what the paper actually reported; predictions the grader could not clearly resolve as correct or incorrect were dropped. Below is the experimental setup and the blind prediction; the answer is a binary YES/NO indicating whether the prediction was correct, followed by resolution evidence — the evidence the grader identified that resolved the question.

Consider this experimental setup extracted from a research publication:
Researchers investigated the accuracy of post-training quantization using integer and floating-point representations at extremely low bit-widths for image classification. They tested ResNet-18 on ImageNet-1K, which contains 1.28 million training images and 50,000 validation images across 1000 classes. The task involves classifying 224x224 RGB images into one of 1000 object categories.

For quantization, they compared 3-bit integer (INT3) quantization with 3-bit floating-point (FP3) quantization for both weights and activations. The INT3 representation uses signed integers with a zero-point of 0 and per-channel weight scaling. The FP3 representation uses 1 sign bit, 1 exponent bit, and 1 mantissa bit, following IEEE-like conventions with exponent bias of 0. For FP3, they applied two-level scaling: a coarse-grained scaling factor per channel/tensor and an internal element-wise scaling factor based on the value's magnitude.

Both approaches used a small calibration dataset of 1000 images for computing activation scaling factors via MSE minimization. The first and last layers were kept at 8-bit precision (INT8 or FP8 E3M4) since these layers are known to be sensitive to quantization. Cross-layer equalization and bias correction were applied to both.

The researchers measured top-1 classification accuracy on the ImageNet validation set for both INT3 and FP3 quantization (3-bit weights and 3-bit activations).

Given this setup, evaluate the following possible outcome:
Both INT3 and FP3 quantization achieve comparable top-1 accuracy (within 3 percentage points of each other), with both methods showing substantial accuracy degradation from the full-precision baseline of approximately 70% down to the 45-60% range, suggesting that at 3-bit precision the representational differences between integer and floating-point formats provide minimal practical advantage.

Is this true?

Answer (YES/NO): NO